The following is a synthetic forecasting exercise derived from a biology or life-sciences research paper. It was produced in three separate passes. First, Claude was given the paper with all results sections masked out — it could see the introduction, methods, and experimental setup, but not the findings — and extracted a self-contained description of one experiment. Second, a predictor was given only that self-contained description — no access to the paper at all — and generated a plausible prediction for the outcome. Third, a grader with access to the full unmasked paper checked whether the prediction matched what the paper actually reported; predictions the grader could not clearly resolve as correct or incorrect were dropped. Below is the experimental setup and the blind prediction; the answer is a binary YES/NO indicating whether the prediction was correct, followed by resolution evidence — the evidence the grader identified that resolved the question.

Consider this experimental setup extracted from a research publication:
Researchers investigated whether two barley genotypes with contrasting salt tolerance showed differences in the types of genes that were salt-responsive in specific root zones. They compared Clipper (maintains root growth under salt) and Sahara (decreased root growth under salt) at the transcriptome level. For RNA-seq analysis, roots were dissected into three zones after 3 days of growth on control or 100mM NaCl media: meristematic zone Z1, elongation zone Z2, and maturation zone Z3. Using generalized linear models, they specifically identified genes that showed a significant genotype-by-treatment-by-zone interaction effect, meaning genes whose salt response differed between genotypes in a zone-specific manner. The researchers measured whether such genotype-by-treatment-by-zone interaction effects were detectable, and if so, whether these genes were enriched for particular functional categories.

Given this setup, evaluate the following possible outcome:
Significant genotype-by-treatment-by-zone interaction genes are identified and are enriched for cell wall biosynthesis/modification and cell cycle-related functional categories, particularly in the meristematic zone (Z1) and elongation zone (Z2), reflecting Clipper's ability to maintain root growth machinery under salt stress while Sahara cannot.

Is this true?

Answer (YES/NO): NO